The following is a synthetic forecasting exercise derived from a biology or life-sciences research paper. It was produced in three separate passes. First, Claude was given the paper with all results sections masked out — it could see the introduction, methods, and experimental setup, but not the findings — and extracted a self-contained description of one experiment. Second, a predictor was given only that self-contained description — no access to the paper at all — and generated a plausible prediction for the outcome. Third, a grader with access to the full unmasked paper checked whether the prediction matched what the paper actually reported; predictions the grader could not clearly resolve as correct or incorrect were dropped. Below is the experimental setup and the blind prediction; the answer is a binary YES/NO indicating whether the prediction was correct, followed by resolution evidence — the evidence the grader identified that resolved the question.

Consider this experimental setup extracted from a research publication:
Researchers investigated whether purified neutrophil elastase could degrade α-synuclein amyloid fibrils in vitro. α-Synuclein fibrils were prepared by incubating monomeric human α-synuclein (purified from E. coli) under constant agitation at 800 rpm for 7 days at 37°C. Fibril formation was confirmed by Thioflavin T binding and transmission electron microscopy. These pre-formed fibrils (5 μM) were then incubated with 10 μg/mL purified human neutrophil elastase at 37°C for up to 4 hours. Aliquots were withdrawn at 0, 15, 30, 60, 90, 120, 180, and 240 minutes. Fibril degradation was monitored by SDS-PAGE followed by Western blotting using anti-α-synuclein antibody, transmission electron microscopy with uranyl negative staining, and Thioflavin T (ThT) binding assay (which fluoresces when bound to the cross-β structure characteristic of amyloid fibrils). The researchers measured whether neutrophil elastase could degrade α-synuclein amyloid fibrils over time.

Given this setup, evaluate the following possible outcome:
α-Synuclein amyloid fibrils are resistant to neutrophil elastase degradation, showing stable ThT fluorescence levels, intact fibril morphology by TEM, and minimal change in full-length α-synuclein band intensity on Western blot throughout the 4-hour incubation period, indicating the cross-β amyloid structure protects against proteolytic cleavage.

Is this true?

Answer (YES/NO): NO